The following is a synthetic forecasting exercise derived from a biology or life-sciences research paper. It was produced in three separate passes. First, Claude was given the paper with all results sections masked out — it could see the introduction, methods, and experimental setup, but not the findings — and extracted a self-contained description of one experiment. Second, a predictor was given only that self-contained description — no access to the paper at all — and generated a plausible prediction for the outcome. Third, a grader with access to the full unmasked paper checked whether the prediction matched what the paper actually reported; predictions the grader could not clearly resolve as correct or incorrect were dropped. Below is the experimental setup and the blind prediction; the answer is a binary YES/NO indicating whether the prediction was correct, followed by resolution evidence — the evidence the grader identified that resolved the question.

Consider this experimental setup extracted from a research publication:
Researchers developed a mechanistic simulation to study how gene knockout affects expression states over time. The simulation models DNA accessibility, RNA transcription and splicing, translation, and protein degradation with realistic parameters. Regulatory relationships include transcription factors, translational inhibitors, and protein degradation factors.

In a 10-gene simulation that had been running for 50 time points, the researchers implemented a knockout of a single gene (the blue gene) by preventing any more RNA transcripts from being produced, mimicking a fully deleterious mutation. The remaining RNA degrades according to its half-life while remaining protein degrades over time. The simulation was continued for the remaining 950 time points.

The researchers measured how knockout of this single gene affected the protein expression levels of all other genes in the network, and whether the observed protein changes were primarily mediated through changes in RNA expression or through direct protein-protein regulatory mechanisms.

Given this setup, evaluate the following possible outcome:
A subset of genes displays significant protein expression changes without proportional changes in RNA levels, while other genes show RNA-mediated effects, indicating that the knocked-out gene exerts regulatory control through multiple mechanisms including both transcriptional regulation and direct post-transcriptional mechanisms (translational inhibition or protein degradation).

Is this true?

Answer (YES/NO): YES